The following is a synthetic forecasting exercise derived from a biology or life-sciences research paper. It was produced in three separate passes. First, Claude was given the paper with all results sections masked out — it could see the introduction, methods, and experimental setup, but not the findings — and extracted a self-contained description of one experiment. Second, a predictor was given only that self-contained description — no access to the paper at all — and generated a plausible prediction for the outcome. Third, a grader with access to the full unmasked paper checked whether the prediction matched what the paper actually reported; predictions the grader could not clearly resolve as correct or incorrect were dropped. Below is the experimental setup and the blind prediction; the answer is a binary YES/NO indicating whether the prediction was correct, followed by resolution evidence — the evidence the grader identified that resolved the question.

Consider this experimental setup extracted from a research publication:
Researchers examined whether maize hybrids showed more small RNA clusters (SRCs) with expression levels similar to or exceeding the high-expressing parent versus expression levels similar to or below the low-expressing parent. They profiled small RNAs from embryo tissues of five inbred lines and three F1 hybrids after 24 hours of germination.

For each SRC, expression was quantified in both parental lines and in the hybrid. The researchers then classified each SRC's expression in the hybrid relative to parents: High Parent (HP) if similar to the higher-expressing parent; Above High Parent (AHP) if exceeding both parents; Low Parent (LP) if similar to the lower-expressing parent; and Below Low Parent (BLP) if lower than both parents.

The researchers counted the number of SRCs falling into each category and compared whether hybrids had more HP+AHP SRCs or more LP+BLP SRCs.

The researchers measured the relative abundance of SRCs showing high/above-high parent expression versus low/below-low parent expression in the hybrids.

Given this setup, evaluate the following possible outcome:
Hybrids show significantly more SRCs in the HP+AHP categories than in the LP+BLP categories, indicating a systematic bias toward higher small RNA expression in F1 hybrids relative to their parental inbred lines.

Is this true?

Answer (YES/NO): YES